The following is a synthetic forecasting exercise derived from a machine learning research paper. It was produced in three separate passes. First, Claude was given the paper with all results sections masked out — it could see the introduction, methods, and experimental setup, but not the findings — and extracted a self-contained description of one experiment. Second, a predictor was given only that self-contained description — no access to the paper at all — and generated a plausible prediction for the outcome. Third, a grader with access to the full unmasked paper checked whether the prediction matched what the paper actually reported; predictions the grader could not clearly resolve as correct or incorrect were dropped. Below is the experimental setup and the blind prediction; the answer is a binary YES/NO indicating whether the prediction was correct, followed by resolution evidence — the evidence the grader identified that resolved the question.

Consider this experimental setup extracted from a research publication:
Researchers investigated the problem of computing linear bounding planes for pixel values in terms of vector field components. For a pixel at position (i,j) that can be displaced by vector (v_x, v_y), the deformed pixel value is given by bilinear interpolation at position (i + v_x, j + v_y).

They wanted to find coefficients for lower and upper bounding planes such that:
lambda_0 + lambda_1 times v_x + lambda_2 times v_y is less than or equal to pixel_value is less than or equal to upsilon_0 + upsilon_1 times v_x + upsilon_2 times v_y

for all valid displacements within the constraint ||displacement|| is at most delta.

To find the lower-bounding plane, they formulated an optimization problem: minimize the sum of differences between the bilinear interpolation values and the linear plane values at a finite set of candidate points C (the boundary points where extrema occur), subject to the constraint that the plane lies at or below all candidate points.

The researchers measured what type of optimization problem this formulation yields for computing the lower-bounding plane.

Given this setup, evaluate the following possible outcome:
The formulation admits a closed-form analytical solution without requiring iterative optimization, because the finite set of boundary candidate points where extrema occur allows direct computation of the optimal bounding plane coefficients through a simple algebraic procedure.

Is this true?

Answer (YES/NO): NO